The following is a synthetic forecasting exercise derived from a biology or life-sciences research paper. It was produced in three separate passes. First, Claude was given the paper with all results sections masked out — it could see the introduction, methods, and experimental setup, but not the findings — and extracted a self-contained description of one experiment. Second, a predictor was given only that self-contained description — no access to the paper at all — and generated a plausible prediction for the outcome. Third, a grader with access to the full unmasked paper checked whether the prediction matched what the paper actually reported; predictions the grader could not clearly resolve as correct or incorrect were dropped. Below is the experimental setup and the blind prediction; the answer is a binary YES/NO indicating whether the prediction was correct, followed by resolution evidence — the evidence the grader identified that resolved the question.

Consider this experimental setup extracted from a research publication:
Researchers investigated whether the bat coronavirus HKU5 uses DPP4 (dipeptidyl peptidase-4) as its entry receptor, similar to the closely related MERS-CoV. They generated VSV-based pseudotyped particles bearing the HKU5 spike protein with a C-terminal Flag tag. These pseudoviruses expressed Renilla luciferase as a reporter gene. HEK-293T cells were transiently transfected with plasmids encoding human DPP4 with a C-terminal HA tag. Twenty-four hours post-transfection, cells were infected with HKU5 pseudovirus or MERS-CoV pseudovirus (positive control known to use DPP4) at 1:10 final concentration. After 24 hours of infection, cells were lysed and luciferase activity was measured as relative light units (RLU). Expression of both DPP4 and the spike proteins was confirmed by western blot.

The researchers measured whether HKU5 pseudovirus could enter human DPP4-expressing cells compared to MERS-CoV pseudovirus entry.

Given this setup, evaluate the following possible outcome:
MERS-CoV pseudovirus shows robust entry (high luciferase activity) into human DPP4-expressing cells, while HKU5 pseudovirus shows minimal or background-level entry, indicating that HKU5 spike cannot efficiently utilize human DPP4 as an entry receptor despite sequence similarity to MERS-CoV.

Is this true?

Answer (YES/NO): YES